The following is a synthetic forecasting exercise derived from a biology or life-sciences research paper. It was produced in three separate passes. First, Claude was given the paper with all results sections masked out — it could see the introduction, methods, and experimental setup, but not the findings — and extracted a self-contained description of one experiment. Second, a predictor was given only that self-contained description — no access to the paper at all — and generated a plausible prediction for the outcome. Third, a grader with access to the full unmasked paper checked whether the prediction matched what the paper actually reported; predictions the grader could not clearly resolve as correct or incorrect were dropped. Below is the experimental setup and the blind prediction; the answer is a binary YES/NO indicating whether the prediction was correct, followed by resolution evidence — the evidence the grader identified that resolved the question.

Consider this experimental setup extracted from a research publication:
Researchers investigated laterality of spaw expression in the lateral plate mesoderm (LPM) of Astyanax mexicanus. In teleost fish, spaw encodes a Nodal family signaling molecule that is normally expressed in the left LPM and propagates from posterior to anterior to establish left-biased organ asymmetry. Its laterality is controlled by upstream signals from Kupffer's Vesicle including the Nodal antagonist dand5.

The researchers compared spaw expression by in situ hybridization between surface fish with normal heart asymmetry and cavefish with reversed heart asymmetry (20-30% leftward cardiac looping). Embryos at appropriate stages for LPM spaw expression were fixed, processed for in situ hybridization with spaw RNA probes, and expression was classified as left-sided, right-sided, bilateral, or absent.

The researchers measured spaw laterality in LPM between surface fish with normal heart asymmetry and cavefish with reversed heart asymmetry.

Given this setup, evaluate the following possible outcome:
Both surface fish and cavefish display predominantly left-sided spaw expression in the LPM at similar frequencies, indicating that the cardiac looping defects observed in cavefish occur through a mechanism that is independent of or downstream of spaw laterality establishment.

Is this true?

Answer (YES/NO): NO